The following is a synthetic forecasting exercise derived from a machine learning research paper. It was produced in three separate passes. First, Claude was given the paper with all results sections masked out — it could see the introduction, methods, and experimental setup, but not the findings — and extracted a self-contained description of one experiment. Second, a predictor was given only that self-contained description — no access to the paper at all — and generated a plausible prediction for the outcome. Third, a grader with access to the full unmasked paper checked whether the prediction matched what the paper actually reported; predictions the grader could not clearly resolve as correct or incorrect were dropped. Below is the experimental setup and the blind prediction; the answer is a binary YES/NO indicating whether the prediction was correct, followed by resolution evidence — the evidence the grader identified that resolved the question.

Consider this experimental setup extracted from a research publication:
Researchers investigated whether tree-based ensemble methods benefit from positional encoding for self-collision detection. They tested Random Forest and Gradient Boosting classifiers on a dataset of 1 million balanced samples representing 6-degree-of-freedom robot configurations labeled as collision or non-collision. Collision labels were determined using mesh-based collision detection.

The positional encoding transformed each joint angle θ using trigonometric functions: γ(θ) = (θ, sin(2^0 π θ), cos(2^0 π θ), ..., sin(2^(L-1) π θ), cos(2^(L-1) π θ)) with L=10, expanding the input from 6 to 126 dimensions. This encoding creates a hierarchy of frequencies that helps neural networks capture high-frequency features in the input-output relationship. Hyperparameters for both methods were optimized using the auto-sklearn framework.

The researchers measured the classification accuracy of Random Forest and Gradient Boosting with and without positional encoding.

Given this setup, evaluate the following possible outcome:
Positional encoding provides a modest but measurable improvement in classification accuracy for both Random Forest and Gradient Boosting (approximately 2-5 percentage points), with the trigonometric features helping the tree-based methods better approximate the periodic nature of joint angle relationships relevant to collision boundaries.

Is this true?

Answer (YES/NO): NO